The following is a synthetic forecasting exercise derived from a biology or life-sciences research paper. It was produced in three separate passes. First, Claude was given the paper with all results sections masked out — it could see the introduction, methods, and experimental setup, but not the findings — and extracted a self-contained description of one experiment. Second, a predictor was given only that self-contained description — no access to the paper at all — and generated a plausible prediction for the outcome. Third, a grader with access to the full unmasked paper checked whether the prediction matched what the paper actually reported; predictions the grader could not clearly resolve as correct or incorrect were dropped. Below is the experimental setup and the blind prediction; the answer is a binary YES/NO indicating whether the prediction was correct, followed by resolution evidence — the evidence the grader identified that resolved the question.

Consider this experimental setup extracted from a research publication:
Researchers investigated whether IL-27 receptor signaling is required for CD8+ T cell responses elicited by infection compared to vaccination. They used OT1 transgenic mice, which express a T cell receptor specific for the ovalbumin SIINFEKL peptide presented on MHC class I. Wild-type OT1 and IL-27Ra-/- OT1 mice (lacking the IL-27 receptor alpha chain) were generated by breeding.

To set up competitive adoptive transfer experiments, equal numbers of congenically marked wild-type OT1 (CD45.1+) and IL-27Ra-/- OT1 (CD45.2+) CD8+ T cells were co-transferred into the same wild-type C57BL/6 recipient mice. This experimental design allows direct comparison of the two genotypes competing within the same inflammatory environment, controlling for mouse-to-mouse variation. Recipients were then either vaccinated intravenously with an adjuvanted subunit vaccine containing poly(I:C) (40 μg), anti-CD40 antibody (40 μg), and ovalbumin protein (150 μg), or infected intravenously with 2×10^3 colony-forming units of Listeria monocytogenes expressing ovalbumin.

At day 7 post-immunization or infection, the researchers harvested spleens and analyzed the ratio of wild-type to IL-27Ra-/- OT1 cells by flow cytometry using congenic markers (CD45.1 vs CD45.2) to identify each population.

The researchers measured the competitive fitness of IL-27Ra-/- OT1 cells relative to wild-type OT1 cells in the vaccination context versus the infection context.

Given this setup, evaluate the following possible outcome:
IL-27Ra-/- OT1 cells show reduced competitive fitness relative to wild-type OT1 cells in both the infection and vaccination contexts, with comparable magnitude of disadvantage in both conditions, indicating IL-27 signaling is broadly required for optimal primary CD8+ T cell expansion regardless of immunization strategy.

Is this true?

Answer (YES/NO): NO